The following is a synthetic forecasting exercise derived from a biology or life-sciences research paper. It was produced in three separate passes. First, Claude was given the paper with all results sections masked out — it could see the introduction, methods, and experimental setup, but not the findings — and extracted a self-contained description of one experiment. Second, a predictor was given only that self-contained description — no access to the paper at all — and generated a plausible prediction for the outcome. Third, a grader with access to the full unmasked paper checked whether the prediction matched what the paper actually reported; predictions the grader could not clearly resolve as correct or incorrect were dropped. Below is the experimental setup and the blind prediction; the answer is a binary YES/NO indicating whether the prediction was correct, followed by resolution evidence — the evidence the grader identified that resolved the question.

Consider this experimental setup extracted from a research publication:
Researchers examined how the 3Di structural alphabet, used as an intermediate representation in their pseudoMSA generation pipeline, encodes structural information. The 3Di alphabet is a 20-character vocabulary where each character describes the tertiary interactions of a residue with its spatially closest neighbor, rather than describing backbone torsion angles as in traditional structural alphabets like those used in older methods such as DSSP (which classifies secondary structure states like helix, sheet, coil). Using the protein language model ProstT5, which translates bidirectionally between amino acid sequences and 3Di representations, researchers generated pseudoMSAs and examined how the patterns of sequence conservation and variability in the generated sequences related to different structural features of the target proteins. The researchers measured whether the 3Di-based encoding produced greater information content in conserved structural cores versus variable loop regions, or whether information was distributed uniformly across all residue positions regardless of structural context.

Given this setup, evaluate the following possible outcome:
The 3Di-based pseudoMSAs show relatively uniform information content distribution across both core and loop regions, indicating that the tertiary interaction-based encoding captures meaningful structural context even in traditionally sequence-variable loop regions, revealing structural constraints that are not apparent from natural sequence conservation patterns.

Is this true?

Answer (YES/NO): NO